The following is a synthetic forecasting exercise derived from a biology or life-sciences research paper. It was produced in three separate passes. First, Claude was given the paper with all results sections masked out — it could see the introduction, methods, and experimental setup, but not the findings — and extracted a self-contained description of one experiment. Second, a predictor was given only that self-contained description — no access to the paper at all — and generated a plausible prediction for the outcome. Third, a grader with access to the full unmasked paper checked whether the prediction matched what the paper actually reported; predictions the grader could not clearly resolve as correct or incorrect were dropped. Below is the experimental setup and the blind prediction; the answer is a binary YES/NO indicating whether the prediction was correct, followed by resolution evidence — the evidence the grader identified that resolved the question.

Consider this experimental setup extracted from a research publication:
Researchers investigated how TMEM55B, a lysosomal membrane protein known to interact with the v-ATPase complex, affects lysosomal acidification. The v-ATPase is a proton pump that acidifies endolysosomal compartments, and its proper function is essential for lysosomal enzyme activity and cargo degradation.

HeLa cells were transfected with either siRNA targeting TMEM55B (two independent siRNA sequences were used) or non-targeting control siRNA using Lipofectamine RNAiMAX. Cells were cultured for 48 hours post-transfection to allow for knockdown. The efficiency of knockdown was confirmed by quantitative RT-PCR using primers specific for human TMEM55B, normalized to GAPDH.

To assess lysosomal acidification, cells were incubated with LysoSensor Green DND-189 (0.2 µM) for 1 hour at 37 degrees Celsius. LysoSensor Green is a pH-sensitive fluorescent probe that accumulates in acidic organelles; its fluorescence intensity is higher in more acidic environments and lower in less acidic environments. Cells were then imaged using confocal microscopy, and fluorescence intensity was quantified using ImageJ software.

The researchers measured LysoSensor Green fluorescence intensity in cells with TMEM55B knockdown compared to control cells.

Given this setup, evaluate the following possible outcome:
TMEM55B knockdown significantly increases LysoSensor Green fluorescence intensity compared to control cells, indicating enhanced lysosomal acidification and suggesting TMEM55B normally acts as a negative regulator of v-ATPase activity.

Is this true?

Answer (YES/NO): NO